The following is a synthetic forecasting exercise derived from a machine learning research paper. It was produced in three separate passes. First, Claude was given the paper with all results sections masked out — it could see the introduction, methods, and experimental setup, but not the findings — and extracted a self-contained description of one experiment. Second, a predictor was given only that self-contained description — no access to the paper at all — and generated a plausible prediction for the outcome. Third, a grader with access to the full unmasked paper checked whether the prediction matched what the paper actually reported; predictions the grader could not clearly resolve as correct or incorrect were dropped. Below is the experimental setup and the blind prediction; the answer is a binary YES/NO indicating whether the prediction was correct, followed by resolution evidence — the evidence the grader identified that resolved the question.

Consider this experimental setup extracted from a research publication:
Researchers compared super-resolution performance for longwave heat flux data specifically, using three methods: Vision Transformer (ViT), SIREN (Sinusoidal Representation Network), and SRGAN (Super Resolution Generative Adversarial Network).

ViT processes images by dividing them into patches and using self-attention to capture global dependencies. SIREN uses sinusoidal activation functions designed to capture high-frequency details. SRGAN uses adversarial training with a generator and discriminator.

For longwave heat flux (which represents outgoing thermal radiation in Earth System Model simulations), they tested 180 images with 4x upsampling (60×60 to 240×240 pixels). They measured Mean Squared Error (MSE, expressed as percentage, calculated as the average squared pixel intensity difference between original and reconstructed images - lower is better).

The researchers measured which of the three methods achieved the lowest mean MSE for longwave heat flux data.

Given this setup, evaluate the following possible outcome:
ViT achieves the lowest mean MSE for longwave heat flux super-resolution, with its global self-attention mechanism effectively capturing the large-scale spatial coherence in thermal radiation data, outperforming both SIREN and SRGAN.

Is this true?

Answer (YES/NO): NO